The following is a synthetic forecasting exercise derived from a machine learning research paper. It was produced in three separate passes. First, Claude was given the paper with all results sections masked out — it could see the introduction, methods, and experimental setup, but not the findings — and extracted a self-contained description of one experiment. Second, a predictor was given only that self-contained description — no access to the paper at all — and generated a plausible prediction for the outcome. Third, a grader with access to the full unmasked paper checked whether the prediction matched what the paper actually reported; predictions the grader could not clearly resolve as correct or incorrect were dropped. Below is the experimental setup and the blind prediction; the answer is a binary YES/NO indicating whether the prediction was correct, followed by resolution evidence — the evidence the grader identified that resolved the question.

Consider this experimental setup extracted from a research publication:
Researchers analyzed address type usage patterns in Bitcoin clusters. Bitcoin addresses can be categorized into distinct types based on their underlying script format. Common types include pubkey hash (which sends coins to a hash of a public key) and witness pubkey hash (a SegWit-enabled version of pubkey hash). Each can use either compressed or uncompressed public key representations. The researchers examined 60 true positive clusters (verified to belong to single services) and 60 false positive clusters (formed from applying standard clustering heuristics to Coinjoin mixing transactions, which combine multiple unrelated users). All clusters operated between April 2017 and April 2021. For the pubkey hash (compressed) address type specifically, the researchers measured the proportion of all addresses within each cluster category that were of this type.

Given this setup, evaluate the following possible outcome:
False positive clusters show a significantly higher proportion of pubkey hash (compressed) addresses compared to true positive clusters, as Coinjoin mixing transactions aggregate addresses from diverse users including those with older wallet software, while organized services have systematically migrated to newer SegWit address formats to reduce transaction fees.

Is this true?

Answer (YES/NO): NO